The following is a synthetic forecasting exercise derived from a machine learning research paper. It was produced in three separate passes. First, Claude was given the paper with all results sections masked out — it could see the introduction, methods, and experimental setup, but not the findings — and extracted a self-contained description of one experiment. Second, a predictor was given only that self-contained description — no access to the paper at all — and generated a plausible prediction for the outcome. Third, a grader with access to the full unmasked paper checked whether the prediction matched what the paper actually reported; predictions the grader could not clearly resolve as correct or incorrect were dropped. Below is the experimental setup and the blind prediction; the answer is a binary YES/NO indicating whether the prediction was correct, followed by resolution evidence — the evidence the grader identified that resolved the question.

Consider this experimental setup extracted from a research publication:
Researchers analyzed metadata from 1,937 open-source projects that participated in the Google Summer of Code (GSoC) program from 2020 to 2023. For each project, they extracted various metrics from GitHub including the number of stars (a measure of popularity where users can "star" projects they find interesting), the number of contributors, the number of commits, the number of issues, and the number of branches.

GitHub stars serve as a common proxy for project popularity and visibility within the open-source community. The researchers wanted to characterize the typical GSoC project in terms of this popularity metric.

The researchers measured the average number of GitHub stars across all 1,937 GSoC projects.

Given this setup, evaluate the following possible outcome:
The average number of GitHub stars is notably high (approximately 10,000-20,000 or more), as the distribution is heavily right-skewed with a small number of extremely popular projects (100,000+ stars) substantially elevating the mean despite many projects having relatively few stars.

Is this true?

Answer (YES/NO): NO